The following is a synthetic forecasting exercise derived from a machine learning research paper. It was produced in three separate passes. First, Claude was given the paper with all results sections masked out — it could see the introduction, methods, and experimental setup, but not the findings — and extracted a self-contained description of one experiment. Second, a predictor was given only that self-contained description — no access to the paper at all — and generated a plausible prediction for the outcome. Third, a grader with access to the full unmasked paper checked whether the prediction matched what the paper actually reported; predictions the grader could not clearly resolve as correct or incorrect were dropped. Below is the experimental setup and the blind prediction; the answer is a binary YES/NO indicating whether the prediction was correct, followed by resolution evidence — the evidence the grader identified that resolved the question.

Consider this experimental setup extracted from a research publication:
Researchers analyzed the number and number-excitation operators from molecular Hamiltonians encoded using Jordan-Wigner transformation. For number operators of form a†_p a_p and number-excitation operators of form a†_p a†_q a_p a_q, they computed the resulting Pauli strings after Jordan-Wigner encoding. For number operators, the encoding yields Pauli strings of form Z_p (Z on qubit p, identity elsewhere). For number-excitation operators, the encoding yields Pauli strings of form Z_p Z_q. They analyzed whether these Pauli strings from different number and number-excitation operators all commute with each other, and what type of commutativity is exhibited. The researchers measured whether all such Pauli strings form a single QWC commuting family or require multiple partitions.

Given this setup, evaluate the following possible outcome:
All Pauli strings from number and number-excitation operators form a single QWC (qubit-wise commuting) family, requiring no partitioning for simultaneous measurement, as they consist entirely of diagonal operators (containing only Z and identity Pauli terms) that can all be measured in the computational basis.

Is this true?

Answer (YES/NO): YES